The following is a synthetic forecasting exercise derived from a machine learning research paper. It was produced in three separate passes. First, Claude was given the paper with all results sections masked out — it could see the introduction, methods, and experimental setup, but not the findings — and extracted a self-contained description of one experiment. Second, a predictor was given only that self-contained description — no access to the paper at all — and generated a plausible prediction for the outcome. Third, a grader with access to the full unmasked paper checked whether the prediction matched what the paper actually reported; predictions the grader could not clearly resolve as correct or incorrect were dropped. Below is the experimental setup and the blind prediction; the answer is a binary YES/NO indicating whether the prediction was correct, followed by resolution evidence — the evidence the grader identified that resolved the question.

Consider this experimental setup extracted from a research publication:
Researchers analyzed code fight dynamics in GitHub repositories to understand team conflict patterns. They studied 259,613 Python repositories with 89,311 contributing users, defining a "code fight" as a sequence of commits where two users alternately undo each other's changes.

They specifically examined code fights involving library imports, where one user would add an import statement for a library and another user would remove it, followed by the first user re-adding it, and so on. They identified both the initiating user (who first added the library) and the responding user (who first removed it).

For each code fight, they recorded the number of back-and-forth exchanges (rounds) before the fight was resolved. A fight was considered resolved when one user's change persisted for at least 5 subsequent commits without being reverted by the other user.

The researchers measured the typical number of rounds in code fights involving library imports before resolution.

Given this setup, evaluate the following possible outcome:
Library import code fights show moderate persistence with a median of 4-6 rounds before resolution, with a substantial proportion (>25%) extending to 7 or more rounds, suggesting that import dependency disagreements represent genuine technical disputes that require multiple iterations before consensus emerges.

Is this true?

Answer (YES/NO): NO